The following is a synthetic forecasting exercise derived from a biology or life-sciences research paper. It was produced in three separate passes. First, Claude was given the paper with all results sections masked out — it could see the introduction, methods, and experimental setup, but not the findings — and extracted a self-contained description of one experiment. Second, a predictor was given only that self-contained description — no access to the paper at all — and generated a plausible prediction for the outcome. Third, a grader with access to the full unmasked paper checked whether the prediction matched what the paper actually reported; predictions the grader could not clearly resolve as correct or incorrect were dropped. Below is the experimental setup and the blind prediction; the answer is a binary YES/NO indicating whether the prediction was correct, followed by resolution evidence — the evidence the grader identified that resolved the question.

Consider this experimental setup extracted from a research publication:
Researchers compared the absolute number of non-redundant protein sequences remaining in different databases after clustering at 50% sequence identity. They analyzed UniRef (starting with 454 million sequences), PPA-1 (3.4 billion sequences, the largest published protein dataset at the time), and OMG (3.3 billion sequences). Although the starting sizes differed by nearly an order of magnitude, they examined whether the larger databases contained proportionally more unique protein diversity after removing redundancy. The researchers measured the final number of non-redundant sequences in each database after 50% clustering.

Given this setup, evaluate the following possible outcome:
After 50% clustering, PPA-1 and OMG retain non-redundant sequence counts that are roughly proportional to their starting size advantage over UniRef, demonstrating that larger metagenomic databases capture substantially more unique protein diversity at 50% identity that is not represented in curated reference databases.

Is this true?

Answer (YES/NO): NO